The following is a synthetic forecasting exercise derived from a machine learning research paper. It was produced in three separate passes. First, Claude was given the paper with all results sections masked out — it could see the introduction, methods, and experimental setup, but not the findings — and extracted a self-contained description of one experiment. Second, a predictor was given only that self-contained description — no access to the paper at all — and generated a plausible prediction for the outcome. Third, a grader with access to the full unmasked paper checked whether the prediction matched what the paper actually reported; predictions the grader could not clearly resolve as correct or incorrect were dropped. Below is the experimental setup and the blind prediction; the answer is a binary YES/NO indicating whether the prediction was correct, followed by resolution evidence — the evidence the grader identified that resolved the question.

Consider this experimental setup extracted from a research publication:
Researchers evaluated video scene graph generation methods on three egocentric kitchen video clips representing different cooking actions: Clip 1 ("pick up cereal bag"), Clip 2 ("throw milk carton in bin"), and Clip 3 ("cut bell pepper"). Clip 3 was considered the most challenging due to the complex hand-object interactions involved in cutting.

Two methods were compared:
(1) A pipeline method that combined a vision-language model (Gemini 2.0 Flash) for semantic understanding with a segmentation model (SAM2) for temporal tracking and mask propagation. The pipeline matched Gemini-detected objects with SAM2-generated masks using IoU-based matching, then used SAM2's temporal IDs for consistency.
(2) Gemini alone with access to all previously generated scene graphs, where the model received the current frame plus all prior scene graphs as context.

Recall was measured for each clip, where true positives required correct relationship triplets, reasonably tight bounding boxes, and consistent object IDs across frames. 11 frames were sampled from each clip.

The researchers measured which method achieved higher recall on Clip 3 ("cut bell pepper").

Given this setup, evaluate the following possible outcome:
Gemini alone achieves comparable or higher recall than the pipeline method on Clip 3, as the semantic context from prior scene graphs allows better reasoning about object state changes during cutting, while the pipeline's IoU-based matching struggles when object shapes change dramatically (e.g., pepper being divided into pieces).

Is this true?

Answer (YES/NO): YES